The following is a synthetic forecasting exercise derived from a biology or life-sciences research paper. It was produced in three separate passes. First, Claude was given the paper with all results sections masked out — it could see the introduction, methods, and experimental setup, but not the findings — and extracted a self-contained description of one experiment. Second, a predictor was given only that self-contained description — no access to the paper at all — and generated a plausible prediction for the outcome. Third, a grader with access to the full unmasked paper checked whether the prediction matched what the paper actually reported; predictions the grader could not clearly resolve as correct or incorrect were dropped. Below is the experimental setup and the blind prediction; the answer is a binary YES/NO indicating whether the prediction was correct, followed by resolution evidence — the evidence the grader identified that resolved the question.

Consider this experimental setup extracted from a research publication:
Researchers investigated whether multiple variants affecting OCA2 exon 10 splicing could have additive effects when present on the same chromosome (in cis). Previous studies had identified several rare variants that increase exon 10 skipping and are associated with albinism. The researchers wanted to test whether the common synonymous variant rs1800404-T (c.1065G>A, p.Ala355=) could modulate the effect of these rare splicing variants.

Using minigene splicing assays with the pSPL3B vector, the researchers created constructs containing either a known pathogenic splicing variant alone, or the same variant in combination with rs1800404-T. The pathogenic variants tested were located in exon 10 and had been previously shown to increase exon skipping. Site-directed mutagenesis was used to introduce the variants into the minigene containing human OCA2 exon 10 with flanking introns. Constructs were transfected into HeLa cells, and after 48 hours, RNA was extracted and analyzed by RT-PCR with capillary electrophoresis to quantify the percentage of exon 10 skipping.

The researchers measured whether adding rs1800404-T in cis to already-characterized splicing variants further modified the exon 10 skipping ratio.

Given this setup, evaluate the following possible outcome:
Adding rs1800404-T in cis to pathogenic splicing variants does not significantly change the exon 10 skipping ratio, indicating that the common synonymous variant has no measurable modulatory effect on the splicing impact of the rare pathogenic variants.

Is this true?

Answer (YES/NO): NO